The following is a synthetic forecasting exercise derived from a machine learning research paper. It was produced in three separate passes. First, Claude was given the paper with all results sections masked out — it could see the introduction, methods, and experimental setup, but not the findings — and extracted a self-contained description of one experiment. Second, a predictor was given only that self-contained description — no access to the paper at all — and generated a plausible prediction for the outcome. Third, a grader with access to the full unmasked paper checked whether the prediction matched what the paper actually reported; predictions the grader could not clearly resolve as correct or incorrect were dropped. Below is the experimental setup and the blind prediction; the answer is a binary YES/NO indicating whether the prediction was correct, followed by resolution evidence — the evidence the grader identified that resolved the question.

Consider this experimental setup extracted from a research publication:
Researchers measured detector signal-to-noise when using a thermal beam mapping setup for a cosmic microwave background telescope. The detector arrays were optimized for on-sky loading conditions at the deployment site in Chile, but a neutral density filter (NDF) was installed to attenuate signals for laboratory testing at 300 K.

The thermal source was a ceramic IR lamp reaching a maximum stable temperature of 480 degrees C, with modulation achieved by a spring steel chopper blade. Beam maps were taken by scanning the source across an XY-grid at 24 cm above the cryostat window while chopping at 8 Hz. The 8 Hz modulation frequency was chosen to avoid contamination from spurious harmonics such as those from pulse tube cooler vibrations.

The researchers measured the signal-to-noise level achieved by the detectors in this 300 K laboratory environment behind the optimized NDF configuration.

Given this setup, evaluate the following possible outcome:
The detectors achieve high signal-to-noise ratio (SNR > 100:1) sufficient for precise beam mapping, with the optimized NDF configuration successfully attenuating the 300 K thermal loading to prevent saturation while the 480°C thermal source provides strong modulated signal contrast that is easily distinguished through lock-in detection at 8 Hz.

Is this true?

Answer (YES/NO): YES